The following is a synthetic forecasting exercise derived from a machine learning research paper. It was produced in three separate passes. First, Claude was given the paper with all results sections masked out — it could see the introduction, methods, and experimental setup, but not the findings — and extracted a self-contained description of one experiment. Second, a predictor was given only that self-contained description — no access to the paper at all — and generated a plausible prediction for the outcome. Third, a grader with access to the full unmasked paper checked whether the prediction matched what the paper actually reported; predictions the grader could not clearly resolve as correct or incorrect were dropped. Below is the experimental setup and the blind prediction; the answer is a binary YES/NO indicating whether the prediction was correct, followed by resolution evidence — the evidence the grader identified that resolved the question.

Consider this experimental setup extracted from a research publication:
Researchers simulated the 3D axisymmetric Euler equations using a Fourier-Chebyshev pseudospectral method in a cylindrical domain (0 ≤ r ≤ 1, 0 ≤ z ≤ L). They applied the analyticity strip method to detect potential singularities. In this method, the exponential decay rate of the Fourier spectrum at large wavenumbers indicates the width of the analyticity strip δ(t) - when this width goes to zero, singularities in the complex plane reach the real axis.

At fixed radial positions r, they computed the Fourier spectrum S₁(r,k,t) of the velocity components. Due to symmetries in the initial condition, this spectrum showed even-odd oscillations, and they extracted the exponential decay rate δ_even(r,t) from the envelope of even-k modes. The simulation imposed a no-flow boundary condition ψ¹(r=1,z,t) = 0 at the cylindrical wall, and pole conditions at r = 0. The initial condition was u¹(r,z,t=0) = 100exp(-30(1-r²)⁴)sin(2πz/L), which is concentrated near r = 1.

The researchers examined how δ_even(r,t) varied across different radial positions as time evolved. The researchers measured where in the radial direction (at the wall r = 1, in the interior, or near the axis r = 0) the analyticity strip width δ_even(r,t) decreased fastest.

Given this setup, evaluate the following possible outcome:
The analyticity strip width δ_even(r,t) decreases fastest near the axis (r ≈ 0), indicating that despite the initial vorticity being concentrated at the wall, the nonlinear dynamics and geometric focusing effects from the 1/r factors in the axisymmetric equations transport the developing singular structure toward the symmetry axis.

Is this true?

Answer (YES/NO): NO